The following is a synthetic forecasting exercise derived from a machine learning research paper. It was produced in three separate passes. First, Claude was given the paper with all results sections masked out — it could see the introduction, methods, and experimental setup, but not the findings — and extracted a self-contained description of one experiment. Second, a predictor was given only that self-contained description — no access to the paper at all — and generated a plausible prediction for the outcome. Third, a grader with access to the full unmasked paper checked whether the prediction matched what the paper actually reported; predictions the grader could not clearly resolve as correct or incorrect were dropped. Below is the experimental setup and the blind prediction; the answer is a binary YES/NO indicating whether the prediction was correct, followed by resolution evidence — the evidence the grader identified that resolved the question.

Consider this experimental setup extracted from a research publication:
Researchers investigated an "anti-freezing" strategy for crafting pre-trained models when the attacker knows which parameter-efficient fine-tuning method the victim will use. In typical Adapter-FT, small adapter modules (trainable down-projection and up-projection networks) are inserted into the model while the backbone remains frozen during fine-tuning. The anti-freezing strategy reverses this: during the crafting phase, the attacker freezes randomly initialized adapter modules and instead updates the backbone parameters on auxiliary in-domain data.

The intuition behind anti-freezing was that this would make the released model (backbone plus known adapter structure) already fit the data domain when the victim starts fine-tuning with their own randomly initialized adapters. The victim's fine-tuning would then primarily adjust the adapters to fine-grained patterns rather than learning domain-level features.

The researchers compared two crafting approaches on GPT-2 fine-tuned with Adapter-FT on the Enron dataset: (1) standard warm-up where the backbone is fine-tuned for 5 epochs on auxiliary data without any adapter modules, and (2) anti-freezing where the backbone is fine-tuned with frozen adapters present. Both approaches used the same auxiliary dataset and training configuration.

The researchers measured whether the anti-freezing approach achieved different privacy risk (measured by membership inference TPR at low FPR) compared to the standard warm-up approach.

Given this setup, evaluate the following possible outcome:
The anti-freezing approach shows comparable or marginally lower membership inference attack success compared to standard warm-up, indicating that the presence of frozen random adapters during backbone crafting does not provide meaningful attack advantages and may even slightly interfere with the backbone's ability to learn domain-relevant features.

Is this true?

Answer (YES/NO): NO